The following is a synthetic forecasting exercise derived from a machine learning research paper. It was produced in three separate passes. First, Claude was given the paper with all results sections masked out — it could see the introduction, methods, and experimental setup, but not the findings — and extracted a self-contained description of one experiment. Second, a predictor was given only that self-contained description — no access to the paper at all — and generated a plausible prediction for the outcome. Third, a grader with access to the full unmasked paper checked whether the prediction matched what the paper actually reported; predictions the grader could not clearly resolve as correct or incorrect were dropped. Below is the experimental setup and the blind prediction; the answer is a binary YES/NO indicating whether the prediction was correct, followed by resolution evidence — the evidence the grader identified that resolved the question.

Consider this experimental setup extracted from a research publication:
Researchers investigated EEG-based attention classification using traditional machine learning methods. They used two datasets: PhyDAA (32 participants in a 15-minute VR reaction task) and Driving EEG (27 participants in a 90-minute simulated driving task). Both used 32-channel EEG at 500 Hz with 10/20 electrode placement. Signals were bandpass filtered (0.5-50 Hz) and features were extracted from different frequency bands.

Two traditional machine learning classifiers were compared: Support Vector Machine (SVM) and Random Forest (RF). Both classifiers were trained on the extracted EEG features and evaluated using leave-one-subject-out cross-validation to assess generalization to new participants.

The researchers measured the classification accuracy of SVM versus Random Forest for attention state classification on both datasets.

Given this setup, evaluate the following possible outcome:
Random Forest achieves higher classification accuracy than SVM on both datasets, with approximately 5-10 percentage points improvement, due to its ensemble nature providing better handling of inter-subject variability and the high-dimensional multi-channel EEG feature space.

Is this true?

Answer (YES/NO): NO